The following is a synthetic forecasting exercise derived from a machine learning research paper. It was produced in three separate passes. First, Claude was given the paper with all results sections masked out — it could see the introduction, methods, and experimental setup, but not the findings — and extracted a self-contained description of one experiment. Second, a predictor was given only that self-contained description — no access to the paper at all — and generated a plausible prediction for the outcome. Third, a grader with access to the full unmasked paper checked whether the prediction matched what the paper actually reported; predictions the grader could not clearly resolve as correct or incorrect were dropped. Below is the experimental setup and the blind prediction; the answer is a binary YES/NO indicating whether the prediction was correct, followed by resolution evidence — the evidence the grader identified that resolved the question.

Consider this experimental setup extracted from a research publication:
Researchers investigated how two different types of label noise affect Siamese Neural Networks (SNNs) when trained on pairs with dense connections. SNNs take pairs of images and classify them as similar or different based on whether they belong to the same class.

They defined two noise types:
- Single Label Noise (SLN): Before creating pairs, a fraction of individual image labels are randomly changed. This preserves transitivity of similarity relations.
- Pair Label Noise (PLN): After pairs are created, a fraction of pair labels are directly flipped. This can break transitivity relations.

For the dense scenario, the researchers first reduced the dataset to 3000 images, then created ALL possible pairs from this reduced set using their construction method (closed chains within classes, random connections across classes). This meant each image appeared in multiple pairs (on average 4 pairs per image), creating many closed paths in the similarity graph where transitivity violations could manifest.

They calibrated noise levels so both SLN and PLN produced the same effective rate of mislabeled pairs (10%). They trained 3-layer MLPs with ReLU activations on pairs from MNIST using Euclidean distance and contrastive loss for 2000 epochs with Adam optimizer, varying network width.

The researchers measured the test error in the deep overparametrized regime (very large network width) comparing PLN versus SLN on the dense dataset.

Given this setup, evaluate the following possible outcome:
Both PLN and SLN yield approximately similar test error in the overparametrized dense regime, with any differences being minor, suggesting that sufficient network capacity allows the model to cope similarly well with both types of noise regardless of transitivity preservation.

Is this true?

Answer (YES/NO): NO